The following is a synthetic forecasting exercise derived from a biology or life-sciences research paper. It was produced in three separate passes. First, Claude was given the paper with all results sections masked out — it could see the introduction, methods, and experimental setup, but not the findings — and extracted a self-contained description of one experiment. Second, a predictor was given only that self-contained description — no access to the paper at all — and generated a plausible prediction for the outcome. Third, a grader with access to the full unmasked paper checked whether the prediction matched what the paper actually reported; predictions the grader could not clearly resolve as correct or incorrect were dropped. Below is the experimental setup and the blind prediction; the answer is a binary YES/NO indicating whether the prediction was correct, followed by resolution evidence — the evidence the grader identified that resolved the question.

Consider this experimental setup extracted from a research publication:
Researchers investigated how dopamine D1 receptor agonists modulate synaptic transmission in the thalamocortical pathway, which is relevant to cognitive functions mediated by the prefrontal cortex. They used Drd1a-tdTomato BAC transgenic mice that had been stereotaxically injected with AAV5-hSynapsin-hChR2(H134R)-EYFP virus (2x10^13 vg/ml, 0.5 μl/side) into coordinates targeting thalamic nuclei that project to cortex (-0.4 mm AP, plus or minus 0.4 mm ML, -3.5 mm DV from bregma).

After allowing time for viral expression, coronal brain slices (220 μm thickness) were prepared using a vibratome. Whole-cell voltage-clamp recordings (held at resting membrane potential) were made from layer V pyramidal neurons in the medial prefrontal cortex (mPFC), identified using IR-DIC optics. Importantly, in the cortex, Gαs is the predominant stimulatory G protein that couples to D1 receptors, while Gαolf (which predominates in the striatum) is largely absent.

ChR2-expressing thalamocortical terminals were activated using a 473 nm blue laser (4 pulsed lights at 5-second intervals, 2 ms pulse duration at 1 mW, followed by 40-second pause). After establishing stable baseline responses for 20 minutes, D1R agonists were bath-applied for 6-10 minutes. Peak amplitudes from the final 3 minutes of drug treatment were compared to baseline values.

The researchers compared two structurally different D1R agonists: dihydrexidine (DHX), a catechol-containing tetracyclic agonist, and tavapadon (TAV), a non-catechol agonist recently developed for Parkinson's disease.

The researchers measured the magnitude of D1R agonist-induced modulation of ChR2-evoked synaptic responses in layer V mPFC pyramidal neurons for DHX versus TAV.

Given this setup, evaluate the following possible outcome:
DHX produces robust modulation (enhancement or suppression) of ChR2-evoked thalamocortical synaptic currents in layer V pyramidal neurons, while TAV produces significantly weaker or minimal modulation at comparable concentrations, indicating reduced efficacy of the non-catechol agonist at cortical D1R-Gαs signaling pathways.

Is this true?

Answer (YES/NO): YES